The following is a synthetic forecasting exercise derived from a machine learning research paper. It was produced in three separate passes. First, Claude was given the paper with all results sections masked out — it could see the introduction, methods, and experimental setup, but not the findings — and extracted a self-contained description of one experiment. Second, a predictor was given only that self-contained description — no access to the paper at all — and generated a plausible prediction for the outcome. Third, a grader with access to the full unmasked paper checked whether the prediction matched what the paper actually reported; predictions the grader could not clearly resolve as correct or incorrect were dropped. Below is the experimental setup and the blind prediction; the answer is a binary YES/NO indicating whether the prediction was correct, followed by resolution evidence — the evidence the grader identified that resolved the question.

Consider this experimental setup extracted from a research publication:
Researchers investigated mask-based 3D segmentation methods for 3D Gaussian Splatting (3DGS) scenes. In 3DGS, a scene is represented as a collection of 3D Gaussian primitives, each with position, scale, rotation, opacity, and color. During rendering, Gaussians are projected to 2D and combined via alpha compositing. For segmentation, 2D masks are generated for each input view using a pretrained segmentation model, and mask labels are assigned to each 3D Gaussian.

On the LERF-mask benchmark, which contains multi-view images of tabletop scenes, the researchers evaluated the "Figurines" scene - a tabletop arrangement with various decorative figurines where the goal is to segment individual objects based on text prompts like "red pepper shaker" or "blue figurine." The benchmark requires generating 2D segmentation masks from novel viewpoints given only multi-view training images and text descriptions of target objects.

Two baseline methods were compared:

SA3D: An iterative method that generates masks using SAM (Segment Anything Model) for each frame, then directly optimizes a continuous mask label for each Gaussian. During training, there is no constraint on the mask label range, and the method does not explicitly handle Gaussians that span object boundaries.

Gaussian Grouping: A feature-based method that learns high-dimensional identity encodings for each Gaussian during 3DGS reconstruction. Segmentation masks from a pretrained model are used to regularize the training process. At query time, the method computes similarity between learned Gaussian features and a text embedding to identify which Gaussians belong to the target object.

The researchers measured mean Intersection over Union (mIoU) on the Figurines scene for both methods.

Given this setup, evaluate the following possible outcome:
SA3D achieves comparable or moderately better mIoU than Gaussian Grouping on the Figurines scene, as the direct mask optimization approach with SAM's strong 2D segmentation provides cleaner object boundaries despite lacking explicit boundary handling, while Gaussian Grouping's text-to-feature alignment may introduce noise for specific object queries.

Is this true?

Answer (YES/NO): NO